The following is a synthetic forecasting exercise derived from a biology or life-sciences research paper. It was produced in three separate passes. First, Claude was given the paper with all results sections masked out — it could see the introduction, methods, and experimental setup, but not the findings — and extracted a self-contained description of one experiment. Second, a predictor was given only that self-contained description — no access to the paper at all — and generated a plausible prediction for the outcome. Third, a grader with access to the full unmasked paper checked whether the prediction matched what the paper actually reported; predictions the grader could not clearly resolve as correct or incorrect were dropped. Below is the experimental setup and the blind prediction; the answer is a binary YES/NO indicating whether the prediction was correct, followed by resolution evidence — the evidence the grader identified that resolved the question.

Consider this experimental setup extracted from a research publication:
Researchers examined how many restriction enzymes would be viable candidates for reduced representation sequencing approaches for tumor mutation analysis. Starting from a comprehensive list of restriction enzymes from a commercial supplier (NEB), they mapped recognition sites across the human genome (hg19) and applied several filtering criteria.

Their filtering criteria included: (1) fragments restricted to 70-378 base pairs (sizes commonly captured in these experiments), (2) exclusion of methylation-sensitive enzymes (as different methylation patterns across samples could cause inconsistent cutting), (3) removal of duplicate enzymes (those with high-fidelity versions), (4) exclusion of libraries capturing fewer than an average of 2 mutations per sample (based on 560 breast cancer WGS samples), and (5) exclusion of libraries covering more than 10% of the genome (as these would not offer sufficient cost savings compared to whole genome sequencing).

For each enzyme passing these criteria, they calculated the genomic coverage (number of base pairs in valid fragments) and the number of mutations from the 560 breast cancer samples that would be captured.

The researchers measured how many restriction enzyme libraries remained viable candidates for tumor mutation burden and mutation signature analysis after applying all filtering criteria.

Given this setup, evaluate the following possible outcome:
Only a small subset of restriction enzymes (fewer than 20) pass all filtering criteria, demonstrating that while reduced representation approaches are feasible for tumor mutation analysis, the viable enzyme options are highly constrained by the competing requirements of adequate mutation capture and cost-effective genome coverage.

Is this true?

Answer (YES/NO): NO